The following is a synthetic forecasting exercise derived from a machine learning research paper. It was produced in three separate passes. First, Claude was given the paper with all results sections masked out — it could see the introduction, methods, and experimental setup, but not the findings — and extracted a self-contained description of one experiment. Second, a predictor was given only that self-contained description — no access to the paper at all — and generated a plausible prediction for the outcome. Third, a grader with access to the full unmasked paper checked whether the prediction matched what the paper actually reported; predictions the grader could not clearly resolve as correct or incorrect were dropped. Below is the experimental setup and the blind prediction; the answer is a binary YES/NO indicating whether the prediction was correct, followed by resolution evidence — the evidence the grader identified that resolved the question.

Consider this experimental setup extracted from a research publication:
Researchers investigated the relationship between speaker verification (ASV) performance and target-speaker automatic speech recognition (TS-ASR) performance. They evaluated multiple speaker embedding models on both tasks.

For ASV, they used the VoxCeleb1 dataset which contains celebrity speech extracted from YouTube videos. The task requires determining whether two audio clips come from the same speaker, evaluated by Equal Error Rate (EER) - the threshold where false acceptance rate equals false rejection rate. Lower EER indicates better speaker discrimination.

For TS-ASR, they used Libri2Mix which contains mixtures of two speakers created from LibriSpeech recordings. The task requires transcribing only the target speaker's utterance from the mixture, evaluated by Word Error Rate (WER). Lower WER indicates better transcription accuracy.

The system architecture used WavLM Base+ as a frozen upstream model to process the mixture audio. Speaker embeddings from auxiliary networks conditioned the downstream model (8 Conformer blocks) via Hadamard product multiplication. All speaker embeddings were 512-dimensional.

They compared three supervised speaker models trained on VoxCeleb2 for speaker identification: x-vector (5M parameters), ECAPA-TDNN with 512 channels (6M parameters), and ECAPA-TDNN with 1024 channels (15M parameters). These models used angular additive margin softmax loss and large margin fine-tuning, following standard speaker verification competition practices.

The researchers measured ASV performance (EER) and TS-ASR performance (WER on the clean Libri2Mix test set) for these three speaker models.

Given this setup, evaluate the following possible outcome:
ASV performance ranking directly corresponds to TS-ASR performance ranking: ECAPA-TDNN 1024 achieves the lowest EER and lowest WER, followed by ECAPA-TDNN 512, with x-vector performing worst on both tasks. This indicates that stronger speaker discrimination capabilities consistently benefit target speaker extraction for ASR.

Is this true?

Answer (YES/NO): NO